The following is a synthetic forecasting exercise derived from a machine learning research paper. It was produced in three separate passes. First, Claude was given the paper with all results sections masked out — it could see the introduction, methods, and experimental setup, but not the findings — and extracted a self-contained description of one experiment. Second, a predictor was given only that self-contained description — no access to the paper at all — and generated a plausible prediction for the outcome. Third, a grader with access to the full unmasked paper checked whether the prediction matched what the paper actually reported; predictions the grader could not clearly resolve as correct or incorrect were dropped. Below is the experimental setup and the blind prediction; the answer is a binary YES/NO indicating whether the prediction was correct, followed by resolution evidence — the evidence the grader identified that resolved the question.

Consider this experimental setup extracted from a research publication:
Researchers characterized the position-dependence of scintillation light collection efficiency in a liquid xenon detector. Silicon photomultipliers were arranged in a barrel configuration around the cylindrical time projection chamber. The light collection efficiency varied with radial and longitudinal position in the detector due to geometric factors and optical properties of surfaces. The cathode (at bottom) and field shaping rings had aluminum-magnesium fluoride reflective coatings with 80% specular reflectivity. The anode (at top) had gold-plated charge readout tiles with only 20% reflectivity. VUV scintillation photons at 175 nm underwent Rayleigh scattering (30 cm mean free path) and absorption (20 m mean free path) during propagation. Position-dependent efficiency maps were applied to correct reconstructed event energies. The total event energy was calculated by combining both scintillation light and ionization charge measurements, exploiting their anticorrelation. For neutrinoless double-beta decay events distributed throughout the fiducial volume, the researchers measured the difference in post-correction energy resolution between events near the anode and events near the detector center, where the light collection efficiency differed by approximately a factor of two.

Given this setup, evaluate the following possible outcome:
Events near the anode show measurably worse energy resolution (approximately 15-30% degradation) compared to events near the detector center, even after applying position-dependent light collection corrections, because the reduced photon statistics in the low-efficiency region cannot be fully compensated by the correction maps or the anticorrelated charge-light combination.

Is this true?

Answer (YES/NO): NO